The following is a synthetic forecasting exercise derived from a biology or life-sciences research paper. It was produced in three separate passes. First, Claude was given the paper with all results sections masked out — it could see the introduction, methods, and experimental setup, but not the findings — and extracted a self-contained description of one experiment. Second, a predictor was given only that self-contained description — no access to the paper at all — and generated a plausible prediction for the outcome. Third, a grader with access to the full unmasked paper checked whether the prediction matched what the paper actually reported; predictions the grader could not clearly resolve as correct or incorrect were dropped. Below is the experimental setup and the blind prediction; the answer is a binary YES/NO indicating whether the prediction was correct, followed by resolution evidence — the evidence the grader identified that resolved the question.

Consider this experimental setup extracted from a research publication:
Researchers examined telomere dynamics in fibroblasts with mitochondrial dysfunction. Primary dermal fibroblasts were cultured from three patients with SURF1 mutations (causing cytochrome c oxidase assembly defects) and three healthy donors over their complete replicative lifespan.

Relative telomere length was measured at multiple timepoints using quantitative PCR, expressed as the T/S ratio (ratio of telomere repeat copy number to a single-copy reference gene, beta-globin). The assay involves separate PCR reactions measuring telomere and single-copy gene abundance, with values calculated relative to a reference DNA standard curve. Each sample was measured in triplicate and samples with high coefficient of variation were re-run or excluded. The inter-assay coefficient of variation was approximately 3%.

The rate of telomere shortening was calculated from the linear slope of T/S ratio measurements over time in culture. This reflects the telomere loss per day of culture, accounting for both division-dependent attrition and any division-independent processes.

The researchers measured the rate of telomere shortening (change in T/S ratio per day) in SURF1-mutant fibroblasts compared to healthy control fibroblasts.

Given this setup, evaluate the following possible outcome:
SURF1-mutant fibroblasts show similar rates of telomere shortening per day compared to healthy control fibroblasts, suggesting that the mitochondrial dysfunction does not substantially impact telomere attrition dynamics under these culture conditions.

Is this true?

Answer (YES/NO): NO